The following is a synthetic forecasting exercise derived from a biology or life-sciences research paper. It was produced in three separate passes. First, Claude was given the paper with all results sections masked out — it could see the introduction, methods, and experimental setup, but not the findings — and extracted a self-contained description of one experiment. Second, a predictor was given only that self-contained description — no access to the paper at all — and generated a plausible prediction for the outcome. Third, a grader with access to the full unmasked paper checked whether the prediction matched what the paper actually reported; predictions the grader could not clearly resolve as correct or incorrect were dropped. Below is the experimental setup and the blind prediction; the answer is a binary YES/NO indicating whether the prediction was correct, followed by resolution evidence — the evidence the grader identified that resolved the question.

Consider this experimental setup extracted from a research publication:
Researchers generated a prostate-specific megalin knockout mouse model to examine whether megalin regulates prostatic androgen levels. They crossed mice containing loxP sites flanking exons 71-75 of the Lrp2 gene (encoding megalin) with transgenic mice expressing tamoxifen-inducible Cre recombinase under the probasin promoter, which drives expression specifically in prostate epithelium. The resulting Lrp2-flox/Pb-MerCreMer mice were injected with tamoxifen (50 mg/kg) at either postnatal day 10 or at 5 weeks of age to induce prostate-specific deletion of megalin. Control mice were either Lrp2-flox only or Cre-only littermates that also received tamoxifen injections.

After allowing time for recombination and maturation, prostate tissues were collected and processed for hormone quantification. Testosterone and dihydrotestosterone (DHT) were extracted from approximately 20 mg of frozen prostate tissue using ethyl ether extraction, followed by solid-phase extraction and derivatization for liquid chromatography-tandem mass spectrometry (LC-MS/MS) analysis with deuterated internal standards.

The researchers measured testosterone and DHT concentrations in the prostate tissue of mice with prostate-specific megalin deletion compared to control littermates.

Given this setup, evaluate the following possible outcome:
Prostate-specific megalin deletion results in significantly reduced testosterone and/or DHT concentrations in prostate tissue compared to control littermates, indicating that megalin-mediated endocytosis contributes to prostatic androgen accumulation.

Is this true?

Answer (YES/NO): YES